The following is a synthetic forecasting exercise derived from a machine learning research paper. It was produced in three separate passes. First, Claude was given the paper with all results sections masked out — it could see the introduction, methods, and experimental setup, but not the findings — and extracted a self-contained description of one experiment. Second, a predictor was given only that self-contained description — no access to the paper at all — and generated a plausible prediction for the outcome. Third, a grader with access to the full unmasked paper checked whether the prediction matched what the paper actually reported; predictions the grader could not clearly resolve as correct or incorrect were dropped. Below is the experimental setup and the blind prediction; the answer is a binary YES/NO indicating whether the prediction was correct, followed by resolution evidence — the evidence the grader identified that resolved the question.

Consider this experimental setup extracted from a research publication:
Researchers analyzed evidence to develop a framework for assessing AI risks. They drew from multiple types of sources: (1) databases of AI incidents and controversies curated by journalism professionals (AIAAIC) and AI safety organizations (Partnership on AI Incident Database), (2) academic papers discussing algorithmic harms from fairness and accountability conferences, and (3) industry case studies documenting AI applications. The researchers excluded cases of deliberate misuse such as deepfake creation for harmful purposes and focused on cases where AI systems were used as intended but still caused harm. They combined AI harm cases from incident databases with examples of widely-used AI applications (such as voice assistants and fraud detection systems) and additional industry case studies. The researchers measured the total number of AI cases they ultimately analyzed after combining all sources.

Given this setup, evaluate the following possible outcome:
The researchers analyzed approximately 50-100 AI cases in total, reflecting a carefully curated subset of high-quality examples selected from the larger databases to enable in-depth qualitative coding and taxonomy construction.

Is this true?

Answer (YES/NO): NO